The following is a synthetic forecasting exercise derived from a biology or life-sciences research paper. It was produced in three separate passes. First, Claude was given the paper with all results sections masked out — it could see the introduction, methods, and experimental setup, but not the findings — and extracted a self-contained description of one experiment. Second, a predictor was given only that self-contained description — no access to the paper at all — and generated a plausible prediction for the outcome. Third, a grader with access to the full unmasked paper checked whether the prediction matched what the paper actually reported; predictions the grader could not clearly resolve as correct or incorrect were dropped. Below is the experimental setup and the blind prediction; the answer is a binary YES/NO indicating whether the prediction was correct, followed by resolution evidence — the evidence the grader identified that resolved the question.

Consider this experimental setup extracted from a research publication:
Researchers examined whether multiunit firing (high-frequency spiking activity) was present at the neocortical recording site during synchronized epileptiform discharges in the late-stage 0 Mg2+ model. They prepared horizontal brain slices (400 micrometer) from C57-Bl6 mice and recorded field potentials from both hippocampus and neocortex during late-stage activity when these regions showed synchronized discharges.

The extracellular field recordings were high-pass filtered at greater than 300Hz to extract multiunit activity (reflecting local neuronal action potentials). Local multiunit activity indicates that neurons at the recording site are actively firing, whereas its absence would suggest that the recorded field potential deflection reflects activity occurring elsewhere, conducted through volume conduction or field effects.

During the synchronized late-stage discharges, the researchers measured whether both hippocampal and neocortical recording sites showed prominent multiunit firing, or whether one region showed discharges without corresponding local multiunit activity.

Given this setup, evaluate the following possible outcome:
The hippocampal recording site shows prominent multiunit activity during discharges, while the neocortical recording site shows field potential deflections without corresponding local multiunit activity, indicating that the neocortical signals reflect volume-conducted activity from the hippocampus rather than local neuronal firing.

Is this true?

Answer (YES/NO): NO